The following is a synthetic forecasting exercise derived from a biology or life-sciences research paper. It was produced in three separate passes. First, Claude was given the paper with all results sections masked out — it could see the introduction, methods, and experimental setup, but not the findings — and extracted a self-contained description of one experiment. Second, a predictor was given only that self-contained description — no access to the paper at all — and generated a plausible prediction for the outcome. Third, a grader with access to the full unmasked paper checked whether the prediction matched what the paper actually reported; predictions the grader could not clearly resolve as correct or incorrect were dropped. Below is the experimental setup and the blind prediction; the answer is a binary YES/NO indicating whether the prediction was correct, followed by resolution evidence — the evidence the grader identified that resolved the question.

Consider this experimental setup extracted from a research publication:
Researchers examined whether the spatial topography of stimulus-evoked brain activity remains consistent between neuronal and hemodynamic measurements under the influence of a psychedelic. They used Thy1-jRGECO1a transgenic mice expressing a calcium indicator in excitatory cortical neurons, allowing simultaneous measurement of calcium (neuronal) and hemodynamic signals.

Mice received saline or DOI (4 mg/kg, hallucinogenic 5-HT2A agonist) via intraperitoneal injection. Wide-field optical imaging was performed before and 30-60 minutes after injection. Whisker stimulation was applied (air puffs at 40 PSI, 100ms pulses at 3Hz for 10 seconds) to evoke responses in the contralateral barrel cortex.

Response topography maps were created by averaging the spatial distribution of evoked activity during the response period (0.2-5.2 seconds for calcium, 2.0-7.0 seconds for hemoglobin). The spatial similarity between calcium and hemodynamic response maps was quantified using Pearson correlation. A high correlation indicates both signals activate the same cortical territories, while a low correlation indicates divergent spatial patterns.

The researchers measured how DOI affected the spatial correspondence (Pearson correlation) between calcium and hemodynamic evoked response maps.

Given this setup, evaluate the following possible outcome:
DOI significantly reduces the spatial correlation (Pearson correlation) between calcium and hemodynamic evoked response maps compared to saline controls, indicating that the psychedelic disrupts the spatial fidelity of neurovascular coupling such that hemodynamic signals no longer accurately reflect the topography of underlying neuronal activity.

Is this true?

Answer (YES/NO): YES